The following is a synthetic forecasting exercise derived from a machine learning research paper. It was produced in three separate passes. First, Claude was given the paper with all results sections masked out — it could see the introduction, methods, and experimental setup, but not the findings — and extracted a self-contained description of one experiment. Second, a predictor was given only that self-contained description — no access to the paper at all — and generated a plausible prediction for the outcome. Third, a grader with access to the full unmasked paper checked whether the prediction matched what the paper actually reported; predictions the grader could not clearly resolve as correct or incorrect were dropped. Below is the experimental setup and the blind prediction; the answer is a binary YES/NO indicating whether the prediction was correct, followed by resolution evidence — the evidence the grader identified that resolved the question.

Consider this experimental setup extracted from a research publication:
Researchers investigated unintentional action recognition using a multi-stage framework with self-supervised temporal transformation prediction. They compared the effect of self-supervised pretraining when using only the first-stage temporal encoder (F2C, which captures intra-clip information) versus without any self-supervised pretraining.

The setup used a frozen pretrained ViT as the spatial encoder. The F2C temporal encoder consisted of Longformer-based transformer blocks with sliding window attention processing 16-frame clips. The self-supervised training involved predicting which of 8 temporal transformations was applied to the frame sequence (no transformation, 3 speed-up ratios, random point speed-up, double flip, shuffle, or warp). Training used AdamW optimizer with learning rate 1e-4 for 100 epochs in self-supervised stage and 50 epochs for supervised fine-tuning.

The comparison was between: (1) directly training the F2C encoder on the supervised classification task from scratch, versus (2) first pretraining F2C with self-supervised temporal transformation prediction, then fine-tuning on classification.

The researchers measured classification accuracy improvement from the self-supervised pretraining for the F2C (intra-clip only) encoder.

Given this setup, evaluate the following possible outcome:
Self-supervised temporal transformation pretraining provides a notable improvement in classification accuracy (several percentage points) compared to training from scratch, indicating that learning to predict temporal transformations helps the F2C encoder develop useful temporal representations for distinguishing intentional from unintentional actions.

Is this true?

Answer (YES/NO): YES